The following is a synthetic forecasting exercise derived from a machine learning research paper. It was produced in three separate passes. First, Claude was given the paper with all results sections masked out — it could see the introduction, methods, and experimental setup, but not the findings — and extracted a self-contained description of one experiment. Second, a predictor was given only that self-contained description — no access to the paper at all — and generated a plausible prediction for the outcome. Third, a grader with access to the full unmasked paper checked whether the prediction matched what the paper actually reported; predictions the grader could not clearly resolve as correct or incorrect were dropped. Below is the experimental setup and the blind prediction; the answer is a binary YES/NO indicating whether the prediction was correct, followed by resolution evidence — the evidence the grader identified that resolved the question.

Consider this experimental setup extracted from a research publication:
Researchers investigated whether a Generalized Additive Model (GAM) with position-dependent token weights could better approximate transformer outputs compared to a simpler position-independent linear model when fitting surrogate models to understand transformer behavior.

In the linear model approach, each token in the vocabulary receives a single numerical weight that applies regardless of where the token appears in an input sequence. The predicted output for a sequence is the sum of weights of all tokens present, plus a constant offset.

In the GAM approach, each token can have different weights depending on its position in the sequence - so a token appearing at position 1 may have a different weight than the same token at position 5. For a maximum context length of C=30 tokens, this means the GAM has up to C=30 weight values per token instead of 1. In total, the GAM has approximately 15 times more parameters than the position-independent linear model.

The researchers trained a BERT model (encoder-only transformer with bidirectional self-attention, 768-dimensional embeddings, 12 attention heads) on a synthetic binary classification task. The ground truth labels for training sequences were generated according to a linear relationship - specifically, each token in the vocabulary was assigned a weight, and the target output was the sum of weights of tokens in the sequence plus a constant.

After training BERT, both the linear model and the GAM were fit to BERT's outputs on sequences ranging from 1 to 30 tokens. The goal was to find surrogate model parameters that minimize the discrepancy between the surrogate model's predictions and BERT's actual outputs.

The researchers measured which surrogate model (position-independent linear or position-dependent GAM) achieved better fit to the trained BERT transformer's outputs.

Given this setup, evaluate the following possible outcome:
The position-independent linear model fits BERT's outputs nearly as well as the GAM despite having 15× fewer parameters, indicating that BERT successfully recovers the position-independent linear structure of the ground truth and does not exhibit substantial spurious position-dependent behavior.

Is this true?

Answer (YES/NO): NO